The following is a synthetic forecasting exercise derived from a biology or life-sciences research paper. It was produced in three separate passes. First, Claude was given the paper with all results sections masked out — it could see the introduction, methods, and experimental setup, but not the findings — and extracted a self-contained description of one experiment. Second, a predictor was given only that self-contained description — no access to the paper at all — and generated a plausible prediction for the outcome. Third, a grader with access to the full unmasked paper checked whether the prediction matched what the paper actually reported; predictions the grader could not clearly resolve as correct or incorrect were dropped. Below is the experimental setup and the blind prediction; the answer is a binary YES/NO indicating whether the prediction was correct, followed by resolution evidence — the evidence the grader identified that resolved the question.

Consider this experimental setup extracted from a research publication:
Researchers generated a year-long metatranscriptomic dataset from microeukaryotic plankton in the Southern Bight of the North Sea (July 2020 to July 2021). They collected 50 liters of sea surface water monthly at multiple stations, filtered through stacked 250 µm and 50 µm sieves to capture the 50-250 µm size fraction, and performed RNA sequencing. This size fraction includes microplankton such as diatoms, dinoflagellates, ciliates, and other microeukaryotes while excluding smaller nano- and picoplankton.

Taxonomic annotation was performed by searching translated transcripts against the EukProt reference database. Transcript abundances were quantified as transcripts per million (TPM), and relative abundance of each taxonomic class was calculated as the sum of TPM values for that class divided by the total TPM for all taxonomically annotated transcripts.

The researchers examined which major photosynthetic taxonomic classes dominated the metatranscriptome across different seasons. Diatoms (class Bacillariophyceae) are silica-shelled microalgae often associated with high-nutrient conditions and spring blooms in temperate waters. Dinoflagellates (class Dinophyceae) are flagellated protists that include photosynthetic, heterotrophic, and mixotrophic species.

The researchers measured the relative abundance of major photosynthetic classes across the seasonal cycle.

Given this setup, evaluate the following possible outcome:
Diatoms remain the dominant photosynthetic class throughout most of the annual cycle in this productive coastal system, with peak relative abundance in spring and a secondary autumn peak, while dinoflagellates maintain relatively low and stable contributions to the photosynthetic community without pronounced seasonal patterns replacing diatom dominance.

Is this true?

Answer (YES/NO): NO